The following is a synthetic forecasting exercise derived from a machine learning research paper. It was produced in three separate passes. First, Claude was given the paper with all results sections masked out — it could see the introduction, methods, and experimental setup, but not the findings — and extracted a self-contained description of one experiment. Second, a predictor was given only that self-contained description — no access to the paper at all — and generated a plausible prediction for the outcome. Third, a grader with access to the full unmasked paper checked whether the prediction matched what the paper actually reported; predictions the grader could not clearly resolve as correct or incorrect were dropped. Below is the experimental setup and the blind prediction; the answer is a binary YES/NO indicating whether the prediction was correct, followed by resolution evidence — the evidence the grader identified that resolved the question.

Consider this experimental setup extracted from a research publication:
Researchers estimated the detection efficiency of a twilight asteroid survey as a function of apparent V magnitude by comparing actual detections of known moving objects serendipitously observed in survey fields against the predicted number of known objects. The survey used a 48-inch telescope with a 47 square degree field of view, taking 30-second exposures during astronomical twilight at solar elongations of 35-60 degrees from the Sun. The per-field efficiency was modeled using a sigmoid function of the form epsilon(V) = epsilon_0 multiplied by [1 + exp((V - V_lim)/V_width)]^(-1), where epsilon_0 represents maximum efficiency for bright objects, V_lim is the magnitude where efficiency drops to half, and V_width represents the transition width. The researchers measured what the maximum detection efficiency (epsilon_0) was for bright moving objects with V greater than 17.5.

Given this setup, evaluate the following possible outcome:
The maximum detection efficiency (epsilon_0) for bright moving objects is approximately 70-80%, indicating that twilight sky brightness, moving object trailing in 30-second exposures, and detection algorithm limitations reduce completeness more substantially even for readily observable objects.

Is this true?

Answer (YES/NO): NO